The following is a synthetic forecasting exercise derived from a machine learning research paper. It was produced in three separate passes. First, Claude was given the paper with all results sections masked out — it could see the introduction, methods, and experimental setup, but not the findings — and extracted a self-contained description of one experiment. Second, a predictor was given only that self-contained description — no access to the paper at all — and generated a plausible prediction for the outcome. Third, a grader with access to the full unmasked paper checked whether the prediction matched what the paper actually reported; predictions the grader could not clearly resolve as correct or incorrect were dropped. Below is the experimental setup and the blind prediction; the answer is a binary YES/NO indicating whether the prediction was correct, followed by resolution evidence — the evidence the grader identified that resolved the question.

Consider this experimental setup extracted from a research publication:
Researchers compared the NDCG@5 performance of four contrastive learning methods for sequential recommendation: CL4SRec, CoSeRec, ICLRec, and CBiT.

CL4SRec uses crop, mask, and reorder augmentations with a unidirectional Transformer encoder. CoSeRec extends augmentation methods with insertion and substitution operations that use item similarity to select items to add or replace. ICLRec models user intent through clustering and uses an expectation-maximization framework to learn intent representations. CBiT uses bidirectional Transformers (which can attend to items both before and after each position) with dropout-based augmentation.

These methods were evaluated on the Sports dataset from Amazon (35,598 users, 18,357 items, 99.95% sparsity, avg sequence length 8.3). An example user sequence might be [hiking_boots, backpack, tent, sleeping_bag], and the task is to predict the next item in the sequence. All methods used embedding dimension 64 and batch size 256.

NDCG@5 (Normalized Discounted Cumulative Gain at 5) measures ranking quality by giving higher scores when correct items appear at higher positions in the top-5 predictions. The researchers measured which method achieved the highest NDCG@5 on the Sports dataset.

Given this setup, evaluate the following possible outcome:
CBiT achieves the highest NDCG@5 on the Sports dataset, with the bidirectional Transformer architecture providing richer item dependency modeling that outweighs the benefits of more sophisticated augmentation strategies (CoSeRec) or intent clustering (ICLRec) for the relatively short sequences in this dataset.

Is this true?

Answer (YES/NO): NO